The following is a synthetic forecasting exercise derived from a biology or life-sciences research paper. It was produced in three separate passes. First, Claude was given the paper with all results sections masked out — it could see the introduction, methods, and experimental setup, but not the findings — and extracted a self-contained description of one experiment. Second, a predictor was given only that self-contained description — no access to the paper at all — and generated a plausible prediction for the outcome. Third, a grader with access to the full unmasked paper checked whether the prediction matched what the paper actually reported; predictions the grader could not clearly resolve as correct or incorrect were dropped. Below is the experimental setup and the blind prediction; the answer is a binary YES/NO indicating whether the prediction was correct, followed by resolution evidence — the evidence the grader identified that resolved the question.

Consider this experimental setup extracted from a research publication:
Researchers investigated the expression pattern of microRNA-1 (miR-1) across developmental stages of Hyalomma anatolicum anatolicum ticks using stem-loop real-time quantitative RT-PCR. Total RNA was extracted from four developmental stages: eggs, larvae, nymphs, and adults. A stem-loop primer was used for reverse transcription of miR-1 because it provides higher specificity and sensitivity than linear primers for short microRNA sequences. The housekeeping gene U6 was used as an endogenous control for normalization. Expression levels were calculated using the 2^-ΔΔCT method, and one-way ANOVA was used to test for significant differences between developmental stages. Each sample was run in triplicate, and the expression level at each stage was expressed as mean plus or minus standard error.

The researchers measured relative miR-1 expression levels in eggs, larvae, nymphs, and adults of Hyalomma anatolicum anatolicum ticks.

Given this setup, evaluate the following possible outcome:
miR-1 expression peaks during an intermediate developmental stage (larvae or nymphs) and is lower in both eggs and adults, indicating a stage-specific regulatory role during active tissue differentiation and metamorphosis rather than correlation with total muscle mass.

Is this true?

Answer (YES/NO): NO